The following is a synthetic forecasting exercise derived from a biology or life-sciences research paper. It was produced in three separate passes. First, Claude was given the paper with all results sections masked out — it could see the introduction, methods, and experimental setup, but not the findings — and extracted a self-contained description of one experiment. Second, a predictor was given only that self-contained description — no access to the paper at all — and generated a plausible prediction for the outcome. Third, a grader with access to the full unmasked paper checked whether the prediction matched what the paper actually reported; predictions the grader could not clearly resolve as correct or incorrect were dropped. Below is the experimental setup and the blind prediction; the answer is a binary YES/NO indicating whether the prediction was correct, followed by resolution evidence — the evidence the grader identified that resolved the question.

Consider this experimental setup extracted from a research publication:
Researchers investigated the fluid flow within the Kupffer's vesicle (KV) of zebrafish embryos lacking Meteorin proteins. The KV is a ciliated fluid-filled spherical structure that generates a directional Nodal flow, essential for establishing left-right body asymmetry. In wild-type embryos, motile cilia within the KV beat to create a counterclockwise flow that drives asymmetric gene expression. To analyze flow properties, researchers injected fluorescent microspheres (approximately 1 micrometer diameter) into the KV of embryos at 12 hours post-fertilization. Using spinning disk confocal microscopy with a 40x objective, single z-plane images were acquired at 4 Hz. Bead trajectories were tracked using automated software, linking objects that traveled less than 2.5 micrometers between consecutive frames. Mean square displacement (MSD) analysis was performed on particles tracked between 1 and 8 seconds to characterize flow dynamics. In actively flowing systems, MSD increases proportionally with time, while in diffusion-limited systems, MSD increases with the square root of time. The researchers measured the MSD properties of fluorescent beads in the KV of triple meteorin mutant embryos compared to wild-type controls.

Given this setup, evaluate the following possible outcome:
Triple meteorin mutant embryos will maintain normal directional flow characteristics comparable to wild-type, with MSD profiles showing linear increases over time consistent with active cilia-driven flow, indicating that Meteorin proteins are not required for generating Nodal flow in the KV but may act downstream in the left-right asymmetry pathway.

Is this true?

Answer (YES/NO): NO